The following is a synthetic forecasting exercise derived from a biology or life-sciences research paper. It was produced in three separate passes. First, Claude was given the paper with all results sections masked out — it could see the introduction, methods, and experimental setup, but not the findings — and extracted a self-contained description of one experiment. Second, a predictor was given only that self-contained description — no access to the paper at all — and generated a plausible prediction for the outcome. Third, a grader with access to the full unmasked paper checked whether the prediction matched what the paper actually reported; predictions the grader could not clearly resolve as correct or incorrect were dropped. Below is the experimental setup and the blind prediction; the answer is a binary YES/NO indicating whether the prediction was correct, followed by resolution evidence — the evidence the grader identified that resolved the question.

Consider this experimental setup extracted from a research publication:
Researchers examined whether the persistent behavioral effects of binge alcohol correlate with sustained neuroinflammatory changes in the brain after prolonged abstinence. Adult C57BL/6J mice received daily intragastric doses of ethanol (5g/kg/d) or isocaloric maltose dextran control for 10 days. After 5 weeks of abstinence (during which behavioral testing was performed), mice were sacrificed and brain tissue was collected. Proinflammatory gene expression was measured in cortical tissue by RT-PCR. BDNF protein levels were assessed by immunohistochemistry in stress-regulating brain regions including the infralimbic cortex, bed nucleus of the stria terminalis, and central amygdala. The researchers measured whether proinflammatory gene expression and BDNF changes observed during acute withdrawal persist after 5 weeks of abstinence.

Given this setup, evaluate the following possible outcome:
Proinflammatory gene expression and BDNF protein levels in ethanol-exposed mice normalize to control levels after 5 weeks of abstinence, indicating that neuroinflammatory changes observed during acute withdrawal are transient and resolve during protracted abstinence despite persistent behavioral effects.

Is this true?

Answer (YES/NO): NO